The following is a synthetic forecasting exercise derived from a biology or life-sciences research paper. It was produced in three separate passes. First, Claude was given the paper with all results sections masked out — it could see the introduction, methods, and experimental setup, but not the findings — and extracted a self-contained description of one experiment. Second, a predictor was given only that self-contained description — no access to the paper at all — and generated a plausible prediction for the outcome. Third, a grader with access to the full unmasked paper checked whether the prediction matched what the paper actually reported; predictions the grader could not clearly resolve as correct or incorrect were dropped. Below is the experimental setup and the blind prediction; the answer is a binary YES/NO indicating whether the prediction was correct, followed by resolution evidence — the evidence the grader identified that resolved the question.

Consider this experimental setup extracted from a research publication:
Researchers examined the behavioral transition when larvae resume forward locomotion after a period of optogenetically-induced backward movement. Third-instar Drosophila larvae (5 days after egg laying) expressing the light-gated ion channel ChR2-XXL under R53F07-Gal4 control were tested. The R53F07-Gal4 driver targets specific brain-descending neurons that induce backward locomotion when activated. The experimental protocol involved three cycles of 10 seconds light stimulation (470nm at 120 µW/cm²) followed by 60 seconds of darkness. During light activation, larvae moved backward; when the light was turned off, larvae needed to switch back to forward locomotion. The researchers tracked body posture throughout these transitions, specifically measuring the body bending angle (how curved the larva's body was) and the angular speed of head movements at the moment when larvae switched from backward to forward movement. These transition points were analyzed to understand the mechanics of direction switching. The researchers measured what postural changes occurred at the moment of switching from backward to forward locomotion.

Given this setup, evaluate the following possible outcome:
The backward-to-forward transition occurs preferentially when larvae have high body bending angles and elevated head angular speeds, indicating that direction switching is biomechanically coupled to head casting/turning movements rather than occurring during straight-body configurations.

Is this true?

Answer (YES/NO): YES